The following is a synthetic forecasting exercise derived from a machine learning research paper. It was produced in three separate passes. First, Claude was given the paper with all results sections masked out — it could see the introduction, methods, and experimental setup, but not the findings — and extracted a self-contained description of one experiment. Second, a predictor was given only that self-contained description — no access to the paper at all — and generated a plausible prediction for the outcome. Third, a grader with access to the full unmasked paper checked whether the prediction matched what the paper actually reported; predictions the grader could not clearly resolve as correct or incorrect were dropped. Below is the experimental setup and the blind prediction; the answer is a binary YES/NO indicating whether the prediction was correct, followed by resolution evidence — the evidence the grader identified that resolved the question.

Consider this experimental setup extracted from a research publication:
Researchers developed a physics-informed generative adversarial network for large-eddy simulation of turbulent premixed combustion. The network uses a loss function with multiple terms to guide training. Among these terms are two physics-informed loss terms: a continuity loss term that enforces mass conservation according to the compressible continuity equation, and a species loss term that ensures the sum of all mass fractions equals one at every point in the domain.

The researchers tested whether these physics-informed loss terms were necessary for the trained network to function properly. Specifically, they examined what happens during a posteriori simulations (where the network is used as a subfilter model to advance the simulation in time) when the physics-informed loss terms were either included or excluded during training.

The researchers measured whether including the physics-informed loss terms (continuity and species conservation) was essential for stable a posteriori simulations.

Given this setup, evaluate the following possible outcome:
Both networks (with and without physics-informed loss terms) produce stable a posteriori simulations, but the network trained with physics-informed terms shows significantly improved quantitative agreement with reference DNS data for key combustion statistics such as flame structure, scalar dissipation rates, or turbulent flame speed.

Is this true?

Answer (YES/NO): NO